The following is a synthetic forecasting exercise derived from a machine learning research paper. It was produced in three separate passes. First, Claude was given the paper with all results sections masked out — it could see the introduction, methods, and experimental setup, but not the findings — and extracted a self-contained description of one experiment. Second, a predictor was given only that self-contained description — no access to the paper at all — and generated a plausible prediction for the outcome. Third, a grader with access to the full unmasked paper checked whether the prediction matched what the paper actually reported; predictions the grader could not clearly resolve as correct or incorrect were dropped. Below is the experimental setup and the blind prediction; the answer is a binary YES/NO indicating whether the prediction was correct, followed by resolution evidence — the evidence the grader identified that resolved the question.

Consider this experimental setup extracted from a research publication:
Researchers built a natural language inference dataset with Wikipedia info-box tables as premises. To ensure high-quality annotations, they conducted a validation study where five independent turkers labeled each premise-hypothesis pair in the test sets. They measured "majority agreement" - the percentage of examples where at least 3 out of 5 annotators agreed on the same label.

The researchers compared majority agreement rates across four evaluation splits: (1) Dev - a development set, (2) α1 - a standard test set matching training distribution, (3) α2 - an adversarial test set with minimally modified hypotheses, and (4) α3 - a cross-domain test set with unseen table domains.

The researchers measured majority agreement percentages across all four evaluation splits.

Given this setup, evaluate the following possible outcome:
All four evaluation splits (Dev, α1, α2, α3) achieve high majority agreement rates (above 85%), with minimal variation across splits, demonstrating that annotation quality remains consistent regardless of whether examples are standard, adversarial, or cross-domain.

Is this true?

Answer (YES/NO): YES